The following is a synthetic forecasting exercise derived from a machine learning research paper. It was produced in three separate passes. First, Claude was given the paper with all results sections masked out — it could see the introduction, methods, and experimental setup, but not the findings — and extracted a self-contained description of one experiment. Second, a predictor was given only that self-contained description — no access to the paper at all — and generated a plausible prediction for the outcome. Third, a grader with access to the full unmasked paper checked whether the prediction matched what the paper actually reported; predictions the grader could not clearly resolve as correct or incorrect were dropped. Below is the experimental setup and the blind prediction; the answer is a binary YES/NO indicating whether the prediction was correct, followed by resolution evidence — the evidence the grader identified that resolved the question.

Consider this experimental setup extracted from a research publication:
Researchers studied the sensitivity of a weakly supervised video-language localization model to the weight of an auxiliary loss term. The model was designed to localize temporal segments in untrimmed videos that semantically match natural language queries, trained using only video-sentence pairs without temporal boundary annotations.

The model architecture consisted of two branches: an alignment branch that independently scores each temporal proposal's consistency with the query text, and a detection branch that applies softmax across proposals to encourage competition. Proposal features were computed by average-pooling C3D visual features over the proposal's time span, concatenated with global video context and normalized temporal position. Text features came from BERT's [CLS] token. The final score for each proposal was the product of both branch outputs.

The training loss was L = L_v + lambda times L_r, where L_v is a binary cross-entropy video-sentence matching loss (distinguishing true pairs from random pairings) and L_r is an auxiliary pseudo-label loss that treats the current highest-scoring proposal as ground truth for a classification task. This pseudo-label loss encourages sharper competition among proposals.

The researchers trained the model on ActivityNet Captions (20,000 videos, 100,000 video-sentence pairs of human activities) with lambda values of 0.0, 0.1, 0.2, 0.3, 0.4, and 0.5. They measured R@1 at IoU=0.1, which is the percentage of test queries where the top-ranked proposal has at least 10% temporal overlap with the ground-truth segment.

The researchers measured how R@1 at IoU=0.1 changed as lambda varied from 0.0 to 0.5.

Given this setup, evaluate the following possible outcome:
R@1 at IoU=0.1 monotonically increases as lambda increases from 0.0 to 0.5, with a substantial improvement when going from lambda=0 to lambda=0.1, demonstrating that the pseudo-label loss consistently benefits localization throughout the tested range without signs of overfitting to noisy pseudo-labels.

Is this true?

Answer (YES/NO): NO